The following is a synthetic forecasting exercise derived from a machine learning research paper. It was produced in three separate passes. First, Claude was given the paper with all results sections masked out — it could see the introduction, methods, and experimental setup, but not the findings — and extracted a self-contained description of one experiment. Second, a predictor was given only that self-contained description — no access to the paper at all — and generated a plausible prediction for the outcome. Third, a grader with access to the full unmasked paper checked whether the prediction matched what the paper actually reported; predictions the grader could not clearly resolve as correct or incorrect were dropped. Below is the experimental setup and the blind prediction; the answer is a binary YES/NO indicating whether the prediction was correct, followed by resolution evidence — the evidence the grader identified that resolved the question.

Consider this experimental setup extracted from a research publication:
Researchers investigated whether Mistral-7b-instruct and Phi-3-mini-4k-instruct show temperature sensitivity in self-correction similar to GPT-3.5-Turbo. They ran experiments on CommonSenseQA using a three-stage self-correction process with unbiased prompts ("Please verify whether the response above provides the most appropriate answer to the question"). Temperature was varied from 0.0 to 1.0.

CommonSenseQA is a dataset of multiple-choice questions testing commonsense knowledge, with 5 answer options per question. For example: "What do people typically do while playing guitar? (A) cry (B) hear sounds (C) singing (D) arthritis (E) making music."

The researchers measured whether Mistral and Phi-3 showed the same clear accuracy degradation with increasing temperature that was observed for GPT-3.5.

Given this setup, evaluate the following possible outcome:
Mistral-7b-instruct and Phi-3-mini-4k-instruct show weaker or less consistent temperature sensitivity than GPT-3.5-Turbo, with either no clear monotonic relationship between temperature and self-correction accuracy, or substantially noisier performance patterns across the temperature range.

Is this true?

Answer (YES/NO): YES